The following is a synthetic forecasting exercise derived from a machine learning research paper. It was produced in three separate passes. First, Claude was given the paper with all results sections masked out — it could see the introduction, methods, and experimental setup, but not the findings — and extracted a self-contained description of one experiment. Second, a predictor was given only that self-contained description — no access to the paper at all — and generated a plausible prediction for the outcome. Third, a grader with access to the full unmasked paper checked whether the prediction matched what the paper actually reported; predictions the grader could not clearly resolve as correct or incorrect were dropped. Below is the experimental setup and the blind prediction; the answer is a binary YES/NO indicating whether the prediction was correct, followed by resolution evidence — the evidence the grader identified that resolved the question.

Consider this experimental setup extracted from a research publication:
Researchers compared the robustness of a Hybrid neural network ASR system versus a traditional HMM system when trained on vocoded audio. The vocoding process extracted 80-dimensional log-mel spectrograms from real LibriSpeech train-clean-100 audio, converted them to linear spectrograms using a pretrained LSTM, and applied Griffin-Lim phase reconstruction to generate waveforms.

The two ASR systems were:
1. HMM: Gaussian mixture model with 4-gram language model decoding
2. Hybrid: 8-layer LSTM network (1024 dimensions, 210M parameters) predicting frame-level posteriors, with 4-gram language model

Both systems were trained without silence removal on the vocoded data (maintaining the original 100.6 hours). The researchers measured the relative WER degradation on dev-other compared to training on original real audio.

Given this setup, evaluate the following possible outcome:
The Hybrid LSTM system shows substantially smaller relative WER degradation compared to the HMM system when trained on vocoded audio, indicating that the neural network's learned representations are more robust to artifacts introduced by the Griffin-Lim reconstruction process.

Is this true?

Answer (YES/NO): YES